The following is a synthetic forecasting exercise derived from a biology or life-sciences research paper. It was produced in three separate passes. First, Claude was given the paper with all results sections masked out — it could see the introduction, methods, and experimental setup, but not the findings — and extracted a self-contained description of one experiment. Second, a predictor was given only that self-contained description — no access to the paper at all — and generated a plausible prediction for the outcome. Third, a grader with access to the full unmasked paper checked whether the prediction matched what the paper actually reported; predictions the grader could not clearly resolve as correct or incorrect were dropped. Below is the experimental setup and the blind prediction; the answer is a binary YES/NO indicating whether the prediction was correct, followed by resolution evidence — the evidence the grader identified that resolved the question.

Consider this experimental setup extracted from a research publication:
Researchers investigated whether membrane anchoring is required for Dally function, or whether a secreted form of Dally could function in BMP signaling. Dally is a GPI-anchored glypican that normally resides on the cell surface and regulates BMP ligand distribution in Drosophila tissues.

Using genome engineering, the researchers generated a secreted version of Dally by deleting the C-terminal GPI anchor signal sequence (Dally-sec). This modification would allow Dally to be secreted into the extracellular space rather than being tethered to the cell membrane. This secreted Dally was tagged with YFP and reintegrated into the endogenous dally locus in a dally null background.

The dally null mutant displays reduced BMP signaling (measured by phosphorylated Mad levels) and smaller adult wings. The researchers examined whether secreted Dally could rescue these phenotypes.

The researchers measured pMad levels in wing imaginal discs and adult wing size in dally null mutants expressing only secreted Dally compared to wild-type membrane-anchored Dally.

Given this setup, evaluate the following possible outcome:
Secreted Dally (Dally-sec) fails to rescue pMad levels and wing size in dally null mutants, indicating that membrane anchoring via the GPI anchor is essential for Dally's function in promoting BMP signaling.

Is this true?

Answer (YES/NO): NO